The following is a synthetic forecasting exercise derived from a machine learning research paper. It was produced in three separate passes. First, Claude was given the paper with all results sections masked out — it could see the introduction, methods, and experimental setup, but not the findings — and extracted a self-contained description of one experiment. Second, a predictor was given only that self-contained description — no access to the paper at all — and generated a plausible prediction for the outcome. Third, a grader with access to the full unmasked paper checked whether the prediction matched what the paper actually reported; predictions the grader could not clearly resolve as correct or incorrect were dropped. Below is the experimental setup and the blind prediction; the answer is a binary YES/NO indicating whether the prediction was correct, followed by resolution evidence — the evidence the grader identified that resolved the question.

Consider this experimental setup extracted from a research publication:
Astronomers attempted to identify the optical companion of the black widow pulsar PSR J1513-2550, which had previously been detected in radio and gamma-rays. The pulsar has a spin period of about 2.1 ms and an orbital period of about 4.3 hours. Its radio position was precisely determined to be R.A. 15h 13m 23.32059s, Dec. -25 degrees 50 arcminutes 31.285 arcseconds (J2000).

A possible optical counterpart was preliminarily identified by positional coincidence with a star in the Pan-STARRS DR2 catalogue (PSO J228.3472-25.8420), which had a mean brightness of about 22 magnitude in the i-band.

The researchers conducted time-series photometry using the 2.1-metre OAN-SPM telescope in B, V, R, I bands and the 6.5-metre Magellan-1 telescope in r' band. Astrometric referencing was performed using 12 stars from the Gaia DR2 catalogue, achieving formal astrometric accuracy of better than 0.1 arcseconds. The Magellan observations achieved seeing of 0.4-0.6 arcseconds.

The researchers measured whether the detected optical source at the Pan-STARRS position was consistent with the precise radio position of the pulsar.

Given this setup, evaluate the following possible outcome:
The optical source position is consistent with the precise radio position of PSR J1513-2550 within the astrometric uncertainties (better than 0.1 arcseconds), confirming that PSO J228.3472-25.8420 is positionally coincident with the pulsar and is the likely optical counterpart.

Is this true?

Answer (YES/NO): YES